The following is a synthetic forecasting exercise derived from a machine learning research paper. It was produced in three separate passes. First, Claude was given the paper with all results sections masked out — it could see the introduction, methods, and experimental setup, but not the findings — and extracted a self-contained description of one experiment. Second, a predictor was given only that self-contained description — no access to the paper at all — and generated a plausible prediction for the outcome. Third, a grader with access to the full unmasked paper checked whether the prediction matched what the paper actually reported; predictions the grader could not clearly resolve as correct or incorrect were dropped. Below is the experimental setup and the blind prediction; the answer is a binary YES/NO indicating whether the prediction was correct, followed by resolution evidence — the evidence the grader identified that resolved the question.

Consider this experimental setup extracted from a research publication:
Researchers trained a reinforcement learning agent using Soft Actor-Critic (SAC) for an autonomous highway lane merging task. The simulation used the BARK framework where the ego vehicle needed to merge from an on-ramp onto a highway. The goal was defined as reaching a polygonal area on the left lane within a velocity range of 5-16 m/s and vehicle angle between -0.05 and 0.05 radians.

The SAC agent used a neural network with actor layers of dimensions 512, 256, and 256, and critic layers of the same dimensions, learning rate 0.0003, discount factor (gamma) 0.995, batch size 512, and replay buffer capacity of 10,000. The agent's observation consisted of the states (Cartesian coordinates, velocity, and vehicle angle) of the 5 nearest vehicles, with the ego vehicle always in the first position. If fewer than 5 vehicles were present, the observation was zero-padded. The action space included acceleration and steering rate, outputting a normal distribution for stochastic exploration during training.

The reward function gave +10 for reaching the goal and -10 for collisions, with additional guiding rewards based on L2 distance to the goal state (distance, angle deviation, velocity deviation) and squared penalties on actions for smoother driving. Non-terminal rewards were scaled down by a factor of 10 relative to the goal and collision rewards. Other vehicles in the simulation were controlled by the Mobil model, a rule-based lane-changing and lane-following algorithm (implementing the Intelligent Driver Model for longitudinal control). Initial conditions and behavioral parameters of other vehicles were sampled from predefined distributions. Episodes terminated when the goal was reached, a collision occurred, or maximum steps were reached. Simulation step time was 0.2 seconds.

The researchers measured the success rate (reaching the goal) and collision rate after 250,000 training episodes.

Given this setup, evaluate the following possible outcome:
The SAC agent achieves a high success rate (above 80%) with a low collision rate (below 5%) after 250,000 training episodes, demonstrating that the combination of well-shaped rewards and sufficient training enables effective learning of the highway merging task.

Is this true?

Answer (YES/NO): NO